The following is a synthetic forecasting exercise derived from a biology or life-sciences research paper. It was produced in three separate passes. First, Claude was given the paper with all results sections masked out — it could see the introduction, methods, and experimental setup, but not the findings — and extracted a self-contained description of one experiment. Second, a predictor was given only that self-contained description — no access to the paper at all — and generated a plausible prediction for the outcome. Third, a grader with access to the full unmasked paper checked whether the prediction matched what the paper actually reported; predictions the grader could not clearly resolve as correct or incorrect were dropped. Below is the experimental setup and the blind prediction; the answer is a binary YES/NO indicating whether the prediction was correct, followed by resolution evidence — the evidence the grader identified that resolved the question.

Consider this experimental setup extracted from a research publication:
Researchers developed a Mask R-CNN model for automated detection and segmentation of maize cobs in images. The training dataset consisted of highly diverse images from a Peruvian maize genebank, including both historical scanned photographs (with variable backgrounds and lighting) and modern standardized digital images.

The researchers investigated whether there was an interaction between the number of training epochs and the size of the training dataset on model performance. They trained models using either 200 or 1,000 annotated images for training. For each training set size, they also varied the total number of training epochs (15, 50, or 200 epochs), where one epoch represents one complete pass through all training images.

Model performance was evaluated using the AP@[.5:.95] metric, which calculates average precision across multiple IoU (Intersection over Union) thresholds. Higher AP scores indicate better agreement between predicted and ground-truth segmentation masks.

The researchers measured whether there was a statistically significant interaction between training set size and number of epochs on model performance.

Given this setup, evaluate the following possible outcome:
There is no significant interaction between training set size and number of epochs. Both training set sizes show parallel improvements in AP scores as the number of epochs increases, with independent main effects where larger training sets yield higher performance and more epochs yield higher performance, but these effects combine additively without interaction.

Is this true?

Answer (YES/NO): NO